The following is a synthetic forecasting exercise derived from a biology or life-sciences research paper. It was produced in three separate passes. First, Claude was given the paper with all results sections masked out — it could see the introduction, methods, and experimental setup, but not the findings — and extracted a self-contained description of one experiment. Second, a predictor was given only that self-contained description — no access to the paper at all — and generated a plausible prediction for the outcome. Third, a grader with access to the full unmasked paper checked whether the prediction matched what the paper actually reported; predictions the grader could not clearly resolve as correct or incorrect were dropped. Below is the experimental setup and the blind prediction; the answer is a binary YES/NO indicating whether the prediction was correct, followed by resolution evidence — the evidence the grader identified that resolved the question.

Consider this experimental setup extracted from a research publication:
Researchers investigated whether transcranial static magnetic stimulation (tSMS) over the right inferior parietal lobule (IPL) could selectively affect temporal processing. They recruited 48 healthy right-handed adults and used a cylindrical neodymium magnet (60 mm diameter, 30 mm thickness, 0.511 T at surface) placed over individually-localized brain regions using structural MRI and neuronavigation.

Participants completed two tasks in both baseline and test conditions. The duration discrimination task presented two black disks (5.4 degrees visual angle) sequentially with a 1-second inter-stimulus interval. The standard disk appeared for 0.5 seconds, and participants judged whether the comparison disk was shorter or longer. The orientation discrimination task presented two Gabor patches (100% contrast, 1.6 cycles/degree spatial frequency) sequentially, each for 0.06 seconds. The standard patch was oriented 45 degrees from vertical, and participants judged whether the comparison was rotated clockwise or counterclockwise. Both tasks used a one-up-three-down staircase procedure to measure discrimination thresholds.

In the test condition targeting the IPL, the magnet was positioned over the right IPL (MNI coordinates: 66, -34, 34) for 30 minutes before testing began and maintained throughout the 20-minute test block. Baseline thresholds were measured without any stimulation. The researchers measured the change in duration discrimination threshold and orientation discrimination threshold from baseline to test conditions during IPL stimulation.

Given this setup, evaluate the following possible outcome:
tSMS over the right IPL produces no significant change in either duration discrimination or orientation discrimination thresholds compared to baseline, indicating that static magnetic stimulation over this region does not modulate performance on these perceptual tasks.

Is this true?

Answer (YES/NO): NO